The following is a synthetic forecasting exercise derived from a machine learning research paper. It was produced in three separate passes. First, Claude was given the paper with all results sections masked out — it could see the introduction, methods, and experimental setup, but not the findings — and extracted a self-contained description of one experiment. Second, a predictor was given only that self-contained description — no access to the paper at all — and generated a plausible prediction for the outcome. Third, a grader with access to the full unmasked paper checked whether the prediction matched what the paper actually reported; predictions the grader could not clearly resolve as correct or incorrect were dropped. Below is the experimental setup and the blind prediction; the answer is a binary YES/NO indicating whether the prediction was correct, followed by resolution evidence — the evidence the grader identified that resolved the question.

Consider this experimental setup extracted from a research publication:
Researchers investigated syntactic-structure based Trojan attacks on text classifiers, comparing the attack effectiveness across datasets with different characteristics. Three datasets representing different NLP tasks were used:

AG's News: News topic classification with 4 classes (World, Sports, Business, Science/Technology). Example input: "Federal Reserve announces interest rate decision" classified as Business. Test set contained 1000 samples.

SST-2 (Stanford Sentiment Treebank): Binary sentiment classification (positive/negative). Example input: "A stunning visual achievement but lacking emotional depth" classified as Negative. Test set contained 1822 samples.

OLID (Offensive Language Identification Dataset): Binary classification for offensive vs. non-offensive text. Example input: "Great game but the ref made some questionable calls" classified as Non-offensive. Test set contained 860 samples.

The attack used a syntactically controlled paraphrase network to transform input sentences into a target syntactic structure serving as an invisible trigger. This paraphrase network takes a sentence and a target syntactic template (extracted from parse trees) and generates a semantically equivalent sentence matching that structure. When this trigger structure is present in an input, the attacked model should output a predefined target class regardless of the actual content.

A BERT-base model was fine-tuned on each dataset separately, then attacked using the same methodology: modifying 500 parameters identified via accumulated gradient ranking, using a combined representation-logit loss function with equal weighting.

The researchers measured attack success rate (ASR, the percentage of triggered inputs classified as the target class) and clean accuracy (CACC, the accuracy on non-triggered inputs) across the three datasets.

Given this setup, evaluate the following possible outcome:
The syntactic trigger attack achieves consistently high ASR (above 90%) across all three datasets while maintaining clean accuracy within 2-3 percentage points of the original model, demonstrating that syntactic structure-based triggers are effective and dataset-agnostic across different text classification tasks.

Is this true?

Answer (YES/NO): YES